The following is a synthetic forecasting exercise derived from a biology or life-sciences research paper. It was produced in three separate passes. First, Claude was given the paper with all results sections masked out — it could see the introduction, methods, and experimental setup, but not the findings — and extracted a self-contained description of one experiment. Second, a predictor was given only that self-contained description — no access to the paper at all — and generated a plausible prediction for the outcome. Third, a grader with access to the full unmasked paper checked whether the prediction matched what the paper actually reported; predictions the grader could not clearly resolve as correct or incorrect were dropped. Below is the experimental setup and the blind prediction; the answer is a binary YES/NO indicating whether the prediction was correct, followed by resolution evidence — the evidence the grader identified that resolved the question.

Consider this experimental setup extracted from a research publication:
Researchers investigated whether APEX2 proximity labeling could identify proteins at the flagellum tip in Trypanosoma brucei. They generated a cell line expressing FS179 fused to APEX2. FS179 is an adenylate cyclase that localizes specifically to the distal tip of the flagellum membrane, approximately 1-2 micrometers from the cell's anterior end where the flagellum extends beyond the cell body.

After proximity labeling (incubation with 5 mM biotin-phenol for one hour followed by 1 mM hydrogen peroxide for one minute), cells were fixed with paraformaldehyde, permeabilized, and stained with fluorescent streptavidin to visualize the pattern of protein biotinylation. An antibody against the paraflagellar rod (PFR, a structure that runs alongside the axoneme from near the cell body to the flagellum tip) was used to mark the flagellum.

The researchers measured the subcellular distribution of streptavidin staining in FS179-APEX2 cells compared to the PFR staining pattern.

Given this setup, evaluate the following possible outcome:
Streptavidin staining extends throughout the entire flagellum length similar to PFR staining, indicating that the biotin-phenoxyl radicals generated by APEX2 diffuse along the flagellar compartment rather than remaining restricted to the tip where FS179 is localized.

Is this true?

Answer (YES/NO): NO